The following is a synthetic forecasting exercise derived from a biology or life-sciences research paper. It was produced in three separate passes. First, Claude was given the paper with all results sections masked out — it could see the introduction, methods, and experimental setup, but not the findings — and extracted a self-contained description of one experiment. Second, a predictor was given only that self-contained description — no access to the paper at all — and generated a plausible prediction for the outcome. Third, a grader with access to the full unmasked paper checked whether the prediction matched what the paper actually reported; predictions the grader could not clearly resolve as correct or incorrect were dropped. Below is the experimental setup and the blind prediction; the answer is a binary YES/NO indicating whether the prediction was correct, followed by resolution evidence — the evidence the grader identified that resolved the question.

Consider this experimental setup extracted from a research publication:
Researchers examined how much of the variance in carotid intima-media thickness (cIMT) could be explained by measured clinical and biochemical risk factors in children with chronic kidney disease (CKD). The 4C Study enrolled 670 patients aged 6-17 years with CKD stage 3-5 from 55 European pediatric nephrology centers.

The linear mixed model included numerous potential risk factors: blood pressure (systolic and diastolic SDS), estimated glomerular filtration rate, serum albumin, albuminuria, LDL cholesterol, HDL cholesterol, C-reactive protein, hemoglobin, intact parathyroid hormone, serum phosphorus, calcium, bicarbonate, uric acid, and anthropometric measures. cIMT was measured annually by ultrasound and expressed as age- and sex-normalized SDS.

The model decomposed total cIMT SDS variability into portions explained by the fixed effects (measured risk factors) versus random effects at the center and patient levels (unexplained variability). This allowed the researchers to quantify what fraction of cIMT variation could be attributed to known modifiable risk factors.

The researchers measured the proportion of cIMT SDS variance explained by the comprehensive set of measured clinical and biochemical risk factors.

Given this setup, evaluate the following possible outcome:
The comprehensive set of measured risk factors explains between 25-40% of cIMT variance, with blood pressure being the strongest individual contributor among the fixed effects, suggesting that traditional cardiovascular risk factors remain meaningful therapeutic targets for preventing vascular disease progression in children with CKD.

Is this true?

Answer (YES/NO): NO